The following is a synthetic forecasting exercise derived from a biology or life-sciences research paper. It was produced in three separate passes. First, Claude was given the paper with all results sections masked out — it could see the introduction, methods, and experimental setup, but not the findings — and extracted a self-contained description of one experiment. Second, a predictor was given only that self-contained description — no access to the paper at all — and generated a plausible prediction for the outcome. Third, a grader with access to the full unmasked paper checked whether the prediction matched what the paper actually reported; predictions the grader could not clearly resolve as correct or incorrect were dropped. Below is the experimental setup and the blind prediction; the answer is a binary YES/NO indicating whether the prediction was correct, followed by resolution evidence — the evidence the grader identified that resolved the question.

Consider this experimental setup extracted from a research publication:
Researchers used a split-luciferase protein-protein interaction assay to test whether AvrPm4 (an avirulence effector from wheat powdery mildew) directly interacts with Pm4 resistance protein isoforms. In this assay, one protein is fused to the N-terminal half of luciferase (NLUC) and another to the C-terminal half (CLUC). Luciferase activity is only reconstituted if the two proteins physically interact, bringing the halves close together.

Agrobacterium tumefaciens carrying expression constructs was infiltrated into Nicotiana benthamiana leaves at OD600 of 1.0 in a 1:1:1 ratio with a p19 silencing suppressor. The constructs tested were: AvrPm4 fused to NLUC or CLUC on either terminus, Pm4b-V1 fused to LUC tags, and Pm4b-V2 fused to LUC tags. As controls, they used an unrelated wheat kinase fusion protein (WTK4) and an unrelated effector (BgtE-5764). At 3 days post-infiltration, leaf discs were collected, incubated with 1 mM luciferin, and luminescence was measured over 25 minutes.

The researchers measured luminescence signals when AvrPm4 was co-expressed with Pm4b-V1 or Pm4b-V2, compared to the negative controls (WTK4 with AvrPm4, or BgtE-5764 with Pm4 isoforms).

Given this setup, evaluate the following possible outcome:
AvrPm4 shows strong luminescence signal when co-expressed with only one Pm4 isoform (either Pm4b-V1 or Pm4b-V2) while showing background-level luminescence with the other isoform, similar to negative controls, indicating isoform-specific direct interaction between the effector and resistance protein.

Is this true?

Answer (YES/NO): NO